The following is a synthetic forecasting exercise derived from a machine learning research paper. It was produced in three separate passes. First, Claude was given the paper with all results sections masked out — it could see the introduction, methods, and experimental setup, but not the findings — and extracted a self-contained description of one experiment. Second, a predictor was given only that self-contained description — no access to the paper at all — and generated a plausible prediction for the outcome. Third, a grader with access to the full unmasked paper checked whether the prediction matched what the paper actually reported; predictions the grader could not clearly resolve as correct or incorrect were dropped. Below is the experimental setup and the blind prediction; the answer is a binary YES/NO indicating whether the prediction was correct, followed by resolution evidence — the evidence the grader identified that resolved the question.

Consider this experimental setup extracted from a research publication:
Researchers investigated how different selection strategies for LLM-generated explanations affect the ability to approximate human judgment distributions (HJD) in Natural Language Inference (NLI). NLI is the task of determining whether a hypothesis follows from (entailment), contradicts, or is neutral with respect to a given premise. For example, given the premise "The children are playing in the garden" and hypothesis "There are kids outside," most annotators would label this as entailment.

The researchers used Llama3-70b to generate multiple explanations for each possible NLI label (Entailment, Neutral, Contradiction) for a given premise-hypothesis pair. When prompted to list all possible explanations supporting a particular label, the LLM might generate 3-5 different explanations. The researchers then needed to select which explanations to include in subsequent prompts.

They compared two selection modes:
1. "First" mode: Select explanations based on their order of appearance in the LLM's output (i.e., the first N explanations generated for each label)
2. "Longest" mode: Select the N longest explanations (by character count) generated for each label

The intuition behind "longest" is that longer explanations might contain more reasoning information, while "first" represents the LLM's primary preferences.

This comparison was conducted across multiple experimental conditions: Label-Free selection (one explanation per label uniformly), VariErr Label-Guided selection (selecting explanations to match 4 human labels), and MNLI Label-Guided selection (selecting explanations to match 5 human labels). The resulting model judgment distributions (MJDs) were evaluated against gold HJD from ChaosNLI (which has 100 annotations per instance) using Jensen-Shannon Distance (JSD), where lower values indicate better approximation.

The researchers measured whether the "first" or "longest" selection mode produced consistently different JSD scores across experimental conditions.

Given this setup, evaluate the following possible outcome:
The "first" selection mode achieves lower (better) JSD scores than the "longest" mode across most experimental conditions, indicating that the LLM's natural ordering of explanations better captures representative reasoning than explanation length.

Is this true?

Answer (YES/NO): NO